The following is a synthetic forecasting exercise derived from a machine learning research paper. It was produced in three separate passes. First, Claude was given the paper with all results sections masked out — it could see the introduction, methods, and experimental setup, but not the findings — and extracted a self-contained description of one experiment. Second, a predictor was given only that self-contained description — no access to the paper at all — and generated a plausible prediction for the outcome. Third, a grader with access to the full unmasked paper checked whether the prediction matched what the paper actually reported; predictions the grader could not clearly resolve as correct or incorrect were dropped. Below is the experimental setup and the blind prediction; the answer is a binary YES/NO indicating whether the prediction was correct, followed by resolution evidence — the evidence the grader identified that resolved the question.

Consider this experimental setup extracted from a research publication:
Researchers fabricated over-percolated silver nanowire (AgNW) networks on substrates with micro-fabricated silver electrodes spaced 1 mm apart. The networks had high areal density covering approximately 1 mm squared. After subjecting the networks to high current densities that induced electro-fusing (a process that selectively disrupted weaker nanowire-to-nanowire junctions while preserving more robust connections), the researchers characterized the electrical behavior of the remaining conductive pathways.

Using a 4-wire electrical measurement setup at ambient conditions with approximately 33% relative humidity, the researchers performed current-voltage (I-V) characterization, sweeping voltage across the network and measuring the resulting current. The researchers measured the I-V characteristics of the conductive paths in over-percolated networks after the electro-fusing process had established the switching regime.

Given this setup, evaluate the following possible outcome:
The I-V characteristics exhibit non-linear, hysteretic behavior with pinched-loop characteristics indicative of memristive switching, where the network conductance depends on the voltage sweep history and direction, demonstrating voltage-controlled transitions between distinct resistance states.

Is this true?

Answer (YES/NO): NO